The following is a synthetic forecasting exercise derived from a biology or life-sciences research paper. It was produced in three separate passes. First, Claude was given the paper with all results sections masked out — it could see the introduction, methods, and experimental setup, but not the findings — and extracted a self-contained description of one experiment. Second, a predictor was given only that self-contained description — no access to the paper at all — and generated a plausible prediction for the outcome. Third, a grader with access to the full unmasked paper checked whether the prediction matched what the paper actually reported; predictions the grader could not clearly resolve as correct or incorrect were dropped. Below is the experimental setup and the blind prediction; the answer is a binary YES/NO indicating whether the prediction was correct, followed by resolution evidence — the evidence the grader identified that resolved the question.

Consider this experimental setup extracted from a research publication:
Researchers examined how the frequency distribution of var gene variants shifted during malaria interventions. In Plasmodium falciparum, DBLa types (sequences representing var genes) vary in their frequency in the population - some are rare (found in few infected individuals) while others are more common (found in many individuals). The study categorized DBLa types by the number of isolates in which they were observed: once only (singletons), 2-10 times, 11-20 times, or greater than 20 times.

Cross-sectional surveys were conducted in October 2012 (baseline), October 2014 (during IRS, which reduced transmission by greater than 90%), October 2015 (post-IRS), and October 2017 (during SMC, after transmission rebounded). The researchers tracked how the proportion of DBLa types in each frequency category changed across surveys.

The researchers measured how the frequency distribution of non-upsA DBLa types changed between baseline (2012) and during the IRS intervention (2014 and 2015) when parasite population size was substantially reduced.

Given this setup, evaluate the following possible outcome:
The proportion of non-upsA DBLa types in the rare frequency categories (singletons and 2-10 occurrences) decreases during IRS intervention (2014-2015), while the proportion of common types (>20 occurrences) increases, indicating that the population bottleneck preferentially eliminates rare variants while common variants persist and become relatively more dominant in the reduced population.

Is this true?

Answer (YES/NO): NO